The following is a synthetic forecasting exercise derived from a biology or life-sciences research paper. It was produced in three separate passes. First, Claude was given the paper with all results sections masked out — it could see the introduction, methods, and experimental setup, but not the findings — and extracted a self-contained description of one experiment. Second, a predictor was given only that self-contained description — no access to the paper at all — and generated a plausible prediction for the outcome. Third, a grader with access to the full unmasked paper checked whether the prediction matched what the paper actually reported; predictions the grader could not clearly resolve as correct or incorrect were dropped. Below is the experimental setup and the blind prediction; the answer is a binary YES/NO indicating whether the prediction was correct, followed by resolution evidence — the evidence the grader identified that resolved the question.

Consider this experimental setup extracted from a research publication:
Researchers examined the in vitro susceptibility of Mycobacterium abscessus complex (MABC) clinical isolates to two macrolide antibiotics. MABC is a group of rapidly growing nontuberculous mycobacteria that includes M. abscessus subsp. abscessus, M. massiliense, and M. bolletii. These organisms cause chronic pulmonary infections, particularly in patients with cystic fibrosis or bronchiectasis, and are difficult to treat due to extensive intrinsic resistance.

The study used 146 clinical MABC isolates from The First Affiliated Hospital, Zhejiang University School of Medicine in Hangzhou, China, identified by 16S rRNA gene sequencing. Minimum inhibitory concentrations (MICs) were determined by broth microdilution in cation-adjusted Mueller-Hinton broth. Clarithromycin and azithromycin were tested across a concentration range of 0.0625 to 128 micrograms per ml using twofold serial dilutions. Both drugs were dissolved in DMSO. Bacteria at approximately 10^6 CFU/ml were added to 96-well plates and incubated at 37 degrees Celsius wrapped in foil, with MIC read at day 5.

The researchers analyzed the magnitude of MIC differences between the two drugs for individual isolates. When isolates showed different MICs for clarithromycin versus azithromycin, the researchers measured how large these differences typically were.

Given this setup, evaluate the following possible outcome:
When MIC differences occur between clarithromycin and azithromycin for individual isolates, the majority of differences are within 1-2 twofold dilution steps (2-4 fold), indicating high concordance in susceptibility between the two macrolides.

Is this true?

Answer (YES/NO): NO